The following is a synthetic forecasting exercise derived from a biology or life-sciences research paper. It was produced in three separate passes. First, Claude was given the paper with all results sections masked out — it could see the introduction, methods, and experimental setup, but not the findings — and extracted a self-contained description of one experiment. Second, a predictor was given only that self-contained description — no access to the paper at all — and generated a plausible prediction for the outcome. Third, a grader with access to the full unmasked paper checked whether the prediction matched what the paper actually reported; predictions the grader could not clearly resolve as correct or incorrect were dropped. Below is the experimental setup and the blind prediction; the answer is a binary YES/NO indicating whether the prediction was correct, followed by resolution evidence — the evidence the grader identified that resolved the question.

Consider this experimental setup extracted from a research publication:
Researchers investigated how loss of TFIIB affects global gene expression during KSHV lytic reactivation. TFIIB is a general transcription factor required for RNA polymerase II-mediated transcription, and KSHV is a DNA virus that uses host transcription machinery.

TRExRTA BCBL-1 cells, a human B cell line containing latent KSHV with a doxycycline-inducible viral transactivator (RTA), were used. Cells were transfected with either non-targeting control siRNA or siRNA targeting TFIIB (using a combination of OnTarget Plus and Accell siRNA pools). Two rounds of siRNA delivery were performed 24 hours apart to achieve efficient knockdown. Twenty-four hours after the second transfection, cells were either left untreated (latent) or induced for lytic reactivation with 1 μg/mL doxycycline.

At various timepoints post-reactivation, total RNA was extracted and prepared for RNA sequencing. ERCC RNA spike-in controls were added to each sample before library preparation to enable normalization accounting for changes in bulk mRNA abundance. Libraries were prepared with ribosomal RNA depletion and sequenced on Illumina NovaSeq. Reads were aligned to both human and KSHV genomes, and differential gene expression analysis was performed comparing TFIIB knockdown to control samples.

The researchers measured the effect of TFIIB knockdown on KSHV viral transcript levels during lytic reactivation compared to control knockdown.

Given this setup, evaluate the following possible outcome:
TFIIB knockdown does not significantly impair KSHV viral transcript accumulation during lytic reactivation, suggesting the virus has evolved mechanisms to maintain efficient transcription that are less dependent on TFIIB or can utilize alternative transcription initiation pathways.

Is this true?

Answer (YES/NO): NO